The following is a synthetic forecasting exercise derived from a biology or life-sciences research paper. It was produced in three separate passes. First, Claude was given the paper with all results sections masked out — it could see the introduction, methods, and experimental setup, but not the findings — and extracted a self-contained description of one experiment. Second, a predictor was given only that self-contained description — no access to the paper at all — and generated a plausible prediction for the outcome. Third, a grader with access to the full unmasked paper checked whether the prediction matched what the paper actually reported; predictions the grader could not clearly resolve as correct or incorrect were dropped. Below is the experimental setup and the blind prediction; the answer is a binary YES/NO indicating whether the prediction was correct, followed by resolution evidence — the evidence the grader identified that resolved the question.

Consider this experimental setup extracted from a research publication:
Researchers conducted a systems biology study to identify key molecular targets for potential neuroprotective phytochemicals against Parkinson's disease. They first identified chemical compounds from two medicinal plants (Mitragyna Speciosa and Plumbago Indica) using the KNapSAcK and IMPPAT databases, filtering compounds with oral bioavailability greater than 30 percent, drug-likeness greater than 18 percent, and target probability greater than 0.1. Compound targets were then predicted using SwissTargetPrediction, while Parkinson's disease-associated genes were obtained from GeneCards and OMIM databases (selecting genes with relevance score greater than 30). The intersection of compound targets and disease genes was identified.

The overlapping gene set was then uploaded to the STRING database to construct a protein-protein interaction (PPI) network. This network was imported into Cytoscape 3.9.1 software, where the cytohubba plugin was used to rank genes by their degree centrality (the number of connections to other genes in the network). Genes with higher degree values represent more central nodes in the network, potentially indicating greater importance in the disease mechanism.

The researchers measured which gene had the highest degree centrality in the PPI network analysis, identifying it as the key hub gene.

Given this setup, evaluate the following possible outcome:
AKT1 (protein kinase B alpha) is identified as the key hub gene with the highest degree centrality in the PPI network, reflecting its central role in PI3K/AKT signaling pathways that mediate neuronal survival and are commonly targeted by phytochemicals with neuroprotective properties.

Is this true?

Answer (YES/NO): YES